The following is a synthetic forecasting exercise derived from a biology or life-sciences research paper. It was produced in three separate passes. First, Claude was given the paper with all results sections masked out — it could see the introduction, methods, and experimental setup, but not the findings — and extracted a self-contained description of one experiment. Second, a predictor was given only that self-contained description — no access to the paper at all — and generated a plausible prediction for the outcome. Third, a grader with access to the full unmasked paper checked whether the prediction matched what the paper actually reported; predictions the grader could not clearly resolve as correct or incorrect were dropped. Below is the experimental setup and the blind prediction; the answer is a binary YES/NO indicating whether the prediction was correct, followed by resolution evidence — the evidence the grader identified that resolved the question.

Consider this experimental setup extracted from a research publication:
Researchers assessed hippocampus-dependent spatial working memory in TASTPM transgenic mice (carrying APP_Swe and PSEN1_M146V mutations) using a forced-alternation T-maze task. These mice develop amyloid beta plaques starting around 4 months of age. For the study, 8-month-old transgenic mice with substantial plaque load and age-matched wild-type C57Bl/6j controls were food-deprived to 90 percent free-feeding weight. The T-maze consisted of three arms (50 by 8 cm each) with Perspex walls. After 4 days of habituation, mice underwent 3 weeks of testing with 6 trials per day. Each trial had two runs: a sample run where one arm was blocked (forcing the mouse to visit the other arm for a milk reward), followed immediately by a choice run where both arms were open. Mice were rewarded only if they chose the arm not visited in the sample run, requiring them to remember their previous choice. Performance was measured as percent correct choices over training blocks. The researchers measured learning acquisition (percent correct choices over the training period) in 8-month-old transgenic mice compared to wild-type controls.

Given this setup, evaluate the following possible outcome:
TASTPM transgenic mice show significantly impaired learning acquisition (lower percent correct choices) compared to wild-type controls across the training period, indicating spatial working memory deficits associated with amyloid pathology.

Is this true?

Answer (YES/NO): NO